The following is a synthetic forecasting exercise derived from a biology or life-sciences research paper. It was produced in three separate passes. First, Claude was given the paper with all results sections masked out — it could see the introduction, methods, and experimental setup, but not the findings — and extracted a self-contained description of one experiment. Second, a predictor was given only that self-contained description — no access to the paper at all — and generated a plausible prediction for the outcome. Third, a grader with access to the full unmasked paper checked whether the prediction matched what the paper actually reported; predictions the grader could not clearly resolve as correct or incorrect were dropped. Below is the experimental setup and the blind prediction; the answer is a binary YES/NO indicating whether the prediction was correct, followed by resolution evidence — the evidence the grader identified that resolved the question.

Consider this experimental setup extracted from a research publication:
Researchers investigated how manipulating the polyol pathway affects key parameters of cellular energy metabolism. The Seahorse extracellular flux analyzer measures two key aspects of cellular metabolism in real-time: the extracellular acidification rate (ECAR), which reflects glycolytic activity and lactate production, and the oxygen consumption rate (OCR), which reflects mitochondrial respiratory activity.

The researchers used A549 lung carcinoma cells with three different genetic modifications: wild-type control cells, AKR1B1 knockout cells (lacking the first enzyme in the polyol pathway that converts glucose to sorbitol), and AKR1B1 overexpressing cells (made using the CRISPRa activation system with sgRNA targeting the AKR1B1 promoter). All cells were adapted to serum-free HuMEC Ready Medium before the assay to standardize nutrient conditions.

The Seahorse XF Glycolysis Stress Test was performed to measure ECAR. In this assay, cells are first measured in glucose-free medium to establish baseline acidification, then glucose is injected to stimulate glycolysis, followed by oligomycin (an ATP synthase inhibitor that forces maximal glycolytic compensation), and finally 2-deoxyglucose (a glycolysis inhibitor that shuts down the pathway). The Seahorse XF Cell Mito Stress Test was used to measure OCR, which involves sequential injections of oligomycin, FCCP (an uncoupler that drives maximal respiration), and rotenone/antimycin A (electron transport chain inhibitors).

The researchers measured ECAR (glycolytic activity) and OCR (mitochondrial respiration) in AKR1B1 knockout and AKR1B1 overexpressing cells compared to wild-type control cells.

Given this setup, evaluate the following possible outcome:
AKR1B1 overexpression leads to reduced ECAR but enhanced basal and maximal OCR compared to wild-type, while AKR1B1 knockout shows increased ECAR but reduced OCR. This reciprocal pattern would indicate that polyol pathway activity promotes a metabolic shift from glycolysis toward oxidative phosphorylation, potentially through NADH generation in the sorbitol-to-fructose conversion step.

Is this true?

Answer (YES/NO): NO